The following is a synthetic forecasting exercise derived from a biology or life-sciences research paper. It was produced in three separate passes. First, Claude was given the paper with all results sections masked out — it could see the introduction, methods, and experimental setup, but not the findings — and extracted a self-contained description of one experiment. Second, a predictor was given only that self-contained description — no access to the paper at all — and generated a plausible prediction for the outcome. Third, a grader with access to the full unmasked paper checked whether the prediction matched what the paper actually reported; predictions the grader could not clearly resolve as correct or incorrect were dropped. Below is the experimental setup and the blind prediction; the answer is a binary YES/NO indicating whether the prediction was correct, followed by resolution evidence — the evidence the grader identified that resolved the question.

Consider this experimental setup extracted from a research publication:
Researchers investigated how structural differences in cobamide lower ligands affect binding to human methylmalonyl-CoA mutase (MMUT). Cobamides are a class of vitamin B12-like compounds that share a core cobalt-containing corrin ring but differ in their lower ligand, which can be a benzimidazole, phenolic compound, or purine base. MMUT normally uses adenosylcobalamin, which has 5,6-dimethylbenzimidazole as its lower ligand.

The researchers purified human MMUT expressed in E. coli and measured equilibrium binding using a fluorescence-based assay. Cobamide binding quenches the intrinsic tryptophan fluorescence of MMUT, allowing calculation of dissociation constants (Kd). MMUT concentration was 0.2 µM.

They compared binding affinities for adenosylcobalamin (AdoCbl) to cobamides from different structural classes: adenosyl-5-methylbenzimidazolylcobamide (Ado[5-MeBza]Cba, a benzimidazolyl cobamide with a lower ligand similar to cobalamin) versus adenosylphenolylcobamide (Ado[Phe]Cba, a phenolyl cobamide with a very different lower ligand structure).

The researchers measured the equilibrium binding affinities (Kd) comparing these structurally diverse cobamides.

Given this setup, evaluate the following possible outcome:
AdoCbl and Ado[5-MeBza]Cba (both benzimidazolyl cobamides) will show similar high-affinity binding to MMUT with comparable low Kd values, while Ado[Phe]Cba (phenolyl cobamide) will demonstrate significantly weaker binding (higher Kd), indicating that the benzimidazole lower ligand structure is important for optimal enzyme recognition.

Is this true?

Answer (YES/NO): NO